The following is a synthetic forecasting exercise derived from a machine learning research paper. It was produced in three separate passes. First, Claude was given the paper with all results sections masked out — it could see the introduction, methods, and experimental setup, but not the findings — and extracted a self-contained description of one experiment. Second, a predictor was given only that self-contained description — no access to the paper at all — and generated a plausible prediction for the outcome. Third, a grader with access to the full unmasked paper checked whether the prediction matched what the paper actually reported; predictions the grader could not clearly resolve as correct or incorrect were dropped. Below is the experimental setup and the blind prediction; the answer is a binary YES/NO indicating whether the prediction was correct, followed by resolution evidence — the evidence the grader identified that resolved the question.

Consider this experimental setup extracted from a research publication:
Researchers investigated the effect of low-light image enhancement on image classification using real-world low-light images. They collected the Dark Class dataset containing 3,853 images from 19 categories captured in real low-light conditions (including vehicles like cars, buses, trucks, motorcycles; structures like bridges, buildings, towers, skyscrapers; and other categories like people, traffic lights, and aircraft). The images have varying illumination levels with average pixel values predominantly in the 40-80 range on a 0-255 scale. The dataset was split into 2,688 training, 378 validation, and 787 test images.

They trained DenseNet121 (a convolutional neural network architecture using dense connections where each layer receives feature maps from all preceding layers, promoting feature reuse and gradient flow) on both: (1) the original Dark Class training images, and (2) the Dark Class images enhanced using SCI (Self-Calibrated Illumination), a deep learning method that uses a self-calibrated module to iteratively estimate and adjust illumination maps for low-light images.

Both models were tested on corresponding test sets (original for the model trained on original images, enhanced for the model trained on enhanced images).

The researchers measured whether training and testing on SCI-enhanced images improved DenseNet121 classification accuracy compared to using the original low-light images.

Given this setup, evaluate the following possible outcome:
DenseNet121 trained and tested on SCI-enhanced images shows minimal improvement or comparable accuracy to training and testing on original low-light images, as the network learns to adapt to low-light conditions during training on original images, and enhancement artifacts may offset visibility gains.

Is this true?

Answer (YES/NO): NO